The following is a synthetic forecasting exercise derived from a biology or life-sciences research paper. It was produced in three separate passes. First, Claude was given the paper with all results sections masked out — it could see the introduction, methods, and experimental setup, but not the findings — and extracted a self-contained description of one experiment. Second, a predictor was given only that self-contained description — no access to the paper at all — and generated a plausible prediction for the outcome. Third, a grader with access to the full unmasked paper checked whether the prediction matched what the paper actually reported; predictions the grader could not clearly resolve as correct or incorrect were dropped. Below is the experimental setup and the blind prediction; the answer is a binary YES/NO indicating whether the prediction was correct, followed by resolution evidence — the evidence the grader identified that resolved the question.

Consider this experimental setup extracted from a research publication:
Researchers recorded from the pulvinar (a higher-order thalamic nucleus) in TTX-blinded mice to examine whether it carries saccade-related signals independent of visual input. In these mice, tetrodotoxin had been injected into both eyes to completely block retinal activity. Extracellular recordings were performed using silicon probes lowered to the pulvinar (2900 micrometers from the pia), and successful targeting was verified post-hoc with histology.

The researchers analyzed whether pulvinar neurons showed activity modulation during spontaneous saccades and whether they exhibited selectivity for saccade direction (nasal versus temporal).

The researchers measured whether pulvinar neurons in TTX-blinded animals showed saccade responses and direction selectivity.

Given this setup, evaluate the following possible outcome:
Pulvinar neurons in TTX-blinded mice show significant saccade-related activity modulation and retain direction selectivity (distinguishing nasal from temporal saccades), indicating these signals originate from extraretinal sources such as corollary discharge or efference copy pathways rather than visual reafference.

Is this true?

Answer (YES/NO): YES